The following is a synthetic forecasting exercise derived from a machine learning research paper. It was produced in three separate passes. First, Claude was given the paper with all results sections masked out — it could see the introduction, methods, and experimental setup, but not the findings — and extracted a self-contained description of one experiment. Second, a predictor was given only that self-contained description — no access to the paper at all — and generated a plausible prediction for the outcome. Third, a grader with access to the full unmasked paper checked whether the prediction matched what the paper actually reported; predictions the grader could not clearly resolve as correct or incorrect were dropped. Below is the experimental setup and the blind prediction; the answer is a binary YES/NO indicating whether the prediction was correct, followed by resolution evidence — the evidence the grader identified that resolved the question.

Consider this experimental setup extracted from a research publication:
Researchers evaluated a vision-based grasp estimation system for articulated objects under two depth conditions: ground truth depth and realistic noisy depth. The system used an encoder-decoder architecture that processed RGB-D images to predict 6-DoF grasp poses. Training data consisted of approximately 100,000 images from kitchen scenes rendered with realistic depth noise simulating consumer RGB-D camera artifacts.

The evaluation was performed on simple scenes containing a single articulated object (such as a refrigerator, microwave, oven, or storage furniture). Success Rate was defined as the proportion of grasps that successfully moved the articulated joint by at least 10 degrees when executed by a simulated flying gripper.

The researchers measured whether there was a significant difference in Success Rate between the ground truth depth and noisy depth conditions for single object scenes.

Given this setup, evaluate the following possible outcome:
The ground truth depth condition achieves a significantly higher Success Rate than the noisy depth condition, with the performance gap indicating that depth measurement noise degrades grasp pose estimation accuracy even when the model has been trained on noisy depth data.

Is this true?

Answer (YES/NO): NO